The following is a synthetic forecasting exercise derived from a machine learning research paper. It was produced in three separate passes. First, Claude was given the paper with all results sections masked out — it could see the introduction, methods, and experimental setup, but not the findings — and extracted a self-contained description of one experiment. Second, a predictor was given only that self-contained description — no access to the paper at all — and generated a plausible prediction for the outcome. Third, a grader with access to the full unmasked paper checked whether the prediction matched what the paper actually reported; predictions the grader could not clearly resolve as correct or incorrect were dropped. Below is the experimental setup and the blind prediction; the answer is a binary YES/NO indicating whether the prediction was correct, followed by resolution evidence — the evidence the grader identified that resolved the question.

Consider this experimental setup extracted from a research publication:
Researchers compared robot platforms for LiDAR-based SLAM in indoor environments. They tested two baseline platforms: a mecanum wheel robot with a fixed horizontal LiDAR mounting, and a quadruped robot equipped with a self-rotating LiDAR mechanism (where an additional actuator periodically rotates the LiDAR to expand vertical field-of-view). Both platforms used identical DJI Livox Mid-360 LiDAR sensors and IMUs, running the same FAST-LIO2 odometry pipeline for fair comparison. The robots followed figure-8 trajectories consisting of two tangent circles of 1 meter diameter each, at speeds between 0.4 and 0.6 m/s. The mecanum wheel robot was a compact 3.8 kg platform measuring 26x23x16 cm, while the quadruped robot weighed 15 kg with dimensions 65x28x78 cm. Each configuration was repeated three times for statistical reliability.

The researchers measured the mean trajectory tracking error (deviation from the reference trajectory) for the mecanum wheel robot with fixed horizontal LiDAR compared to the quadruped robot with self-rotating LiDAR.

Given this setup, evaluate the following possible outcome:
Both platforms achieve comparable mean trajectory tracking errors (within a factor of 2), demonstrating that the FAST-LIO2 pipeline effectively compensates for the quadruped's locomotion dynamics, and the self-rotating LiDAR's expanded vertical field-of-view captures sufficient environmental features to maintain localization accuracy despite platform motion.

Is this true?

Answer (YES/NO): NO